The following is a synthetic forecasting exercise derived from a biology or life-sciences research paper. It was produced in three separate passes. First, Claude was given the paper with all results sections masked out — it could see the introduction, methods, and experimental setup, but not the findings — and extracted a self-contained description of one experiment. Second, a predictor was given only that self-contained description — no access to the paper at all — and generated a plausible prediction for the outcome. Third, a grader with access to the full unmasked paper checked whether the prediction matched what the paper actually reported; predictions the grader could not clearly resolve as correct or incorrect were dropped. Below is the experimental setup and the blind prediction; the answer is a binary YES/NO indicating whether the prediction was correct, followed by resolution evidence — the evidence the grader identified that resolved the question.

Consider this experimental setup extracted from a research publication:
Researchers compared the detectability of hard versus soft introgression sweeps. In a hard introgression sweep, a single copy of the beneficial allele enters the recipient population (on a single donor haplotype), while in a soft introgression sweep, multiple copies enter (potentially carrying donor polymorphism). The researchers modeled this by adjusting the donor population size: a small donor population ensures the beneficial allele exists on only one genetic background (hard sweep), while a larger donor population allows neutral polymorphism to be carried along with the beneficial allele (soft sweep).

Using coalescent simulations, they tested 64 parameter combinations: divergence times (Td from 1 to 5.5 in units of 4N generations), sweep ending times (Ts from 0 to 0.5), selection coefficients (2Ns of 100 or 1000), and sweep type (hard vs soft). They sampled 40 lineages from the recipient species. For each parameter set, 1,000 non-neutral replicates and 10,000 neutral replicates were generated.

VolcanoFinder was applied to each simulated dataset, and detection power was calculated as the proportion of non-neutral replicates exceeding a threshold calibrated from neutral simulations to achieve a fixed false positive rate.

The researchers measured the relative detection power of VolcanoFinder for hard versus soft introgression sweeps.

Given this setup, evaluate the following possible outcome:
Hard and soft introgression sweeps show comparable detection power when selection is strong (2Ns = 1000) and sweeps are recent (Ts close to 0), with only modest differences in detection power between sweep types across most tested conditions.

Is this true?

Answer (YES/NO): NO